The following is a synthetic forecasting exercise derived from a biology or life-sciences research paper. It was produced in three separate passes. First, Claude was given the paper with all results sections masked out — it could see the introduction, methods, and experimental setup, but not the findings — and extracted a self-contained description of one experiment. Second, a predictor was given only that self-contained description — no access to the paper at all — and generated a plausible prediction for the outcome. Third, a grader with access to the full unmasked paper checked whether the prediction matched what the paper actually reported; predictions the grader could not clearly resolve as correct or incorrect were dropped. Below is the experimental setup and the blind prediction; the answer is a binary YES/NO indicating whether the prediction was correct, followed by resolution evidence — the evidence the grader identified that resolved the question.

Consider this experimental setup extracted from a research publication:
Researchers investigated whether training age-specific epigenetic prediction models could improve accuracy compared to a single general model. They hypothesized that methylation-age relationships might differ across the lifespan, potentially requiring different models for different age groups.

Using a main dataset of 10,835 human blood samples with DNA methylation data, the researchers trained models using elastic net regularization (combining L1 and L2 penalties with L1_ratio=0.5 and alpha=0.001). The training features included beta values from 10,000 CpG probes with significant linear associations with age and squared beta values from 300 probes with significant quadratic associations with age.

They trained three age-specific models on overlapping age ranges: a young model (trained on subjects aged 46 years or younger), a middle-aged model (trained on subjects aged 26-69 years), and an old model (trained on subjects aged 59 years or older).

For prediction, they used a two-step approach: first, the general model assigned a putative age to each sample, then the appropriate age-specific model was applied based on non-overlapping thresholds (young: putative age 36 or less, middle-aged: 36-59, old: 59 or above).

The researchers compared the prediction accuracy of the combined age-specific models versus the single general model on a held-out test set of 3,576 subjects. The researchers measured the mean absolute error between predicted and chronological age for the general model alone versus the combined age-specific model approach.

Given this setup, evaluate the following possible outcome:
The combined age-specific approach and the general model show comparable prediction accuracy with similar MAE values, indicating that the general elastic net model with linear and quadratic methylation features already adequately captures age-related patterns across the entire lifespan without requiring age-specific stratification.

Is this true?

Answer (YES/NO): NO